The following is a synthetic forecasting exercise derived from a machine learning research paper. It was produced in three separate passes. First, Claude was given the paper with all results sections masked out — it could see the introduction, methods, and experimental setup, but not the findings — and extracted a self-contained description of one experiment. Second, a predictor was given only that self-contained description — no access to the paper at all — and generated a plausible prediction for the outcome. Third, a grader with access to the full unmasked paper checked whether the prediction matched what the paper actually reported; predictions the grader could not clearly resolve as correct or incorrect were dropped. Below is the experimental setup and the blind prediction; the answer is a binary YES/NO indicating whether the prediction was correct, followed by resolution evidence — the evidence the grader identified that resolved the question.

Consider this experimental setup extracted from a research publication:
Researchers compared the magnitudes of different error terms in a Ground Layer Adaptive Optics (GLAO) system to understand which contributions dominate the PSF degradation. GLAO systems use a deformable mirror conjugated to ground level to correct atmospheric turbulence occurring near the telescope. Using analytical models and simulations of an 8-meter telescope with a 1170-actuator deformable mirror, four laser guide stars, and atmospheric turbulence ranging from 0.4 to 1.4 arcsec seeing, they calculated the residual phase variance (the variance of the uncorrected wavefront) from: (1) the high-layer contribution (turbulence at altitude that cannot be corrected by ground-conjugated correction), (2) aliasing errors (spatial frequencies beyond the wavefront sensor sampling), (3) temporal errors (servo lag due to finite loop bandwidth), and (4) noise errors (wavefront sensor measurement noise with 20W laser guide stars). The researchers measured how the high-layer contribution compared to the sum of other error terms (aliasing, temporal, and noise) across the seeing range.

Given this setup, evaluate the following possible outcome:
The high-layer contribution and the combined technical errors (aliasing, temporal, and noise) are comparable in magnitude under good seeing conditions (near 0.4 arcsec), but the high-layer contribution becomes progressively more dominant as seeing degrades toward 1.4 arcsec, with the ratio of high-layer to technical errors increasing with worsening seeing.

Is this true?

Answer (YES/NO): NO